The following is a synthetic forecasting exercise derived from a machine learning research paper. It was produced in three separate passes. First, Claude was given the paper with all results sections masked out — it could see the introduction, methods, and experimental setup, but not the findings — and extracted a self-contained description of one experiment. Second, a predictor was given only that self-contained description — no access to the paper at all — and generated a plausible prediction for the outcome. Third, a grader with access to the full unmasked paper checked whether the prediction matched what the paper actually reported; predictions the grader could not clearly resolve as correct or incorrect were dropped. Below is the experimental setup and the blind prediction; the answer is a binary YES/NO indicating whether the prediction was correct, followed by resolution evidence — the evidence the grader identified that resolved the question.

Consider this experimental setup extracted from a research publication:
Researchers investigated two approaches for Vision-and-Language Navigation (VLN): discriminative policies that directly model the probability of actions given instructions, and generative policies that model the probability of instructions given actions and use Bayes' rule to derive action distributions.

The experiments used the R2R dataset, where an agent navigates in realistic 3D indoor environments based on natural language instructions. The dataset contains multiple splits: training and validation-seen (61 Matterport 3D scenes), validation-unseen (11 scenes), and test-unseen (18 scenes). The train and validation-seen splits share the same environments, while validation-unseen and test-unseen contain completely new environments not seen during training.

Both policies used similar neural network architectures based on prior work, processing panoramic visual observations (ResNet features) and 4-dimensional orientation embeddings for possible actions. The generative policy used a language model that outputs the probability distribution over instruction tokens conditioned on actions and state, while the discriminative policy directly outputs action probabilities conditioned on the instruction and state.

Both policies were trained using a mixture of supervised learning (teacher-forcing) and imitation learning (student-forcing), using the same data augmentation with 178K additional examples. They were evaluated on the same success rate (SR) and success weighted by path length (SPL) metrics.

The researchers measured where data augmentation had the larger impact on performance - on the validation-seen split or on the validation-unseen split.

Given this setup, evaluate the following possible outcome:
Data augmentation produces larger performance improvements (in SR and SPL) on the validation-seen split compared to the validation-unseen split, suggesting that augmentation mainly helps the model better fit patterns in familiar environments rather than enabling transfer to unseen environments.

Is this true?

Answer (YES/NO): NO